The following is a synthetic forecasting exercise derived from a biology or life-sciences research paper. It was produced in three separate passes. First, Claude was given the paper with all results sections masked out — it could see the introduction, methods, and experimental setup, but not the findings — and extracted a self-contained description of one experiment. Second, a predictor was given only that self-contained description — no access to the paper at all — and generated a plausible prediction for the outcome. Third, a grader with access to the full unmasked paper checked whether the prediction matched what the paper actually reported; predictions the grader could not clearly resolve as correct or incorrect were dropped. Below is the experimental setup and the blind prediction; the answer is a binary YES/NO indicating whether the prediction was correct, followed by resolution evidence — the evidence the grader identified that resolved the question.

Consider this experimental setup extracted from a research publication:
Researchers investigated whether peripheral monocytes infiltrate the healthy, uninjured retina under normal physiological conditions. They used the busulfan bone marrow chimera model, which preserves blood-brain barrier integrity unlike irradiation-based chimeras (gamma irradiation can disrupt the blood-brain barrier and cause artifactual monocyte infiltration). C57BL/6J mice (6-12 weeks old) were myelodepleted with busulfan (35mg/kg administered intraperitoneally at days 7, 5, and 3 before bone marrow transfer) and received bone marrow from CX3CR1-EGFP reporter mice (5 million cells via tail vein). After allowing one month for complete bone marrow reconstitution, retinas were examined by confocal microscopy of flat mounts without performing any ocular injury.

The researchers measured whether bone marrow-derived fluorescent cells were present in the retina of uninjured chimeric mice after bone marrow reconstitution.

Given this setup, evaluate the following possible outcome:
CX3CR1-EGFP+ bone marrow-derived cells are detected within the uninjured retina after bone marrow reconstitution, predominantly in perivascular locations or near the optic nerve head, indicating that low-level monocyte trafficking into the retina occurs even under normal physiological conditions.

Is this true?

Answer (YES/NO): NO